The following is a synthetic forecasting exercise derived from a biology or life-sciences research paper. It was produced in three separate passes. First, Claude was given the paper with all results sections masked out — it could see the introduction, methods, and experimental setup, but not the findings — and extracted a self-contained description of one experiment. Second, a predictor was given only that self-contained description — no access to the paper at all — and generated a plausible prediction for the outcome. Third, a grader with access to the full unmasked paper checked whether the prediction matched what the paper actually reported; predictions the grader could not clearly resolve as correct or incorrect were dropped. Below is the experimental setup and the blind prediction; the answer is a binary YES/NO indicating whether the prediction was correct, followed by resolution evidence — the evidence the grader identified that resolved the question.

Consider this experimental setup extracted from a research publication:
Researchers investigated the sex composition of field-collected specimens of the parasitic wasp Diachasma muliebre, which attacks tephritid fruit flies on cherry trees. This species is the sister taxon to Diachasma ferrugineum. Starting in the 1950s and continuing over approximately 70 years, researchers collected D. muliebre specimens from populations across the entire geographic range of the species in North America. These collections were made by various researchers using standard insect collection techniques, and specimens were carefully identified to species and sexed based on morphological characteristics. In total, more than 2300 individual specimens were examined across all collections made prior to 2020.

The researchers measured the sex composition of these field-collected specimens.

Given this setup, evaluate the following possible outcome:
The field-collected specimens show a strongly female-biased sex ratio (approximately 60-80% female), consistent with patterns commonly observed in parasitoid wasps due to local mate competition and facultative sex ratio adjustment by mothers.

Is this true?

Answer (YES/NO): NO